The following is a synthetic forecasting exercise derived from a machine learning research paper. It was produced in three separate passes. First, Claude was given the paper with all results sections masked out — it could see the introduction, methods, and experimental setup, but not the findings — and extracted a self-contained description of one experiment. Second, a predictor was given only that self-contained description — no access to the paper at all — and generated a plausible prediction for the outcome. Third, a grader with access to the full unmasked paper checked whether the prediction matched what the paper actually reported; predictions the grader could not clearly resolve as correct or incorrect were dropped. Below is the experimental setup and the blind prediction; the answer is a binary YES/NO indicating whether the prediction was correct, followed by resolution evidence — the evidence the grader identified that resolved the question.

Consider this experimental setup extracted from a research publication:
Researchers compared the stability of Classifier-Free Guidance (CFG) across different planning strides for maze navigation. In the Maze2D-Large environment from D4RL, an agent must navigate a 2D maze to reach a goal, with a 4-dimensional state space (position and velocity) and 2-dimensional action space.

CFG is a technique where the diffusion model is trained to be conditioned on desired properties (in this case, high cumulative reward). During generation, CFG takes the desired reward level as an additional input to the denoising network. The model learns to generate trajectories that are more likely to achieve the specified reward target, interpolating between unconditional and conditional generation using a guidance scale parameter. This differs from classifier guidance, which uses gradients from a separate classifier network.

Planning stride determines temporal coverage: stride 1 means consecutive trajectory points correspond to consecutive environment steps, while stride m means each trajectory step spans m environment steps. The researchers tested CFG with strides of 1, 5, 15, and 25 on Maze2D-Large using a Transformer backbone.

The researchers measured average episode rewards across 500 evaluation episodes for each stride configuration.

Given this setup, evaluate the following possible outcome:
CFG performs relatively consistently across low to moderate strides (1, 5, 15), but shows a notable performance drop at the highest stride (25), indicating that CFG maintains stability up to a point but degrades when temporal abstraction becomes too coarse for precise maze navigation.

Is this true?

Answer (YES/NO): NO